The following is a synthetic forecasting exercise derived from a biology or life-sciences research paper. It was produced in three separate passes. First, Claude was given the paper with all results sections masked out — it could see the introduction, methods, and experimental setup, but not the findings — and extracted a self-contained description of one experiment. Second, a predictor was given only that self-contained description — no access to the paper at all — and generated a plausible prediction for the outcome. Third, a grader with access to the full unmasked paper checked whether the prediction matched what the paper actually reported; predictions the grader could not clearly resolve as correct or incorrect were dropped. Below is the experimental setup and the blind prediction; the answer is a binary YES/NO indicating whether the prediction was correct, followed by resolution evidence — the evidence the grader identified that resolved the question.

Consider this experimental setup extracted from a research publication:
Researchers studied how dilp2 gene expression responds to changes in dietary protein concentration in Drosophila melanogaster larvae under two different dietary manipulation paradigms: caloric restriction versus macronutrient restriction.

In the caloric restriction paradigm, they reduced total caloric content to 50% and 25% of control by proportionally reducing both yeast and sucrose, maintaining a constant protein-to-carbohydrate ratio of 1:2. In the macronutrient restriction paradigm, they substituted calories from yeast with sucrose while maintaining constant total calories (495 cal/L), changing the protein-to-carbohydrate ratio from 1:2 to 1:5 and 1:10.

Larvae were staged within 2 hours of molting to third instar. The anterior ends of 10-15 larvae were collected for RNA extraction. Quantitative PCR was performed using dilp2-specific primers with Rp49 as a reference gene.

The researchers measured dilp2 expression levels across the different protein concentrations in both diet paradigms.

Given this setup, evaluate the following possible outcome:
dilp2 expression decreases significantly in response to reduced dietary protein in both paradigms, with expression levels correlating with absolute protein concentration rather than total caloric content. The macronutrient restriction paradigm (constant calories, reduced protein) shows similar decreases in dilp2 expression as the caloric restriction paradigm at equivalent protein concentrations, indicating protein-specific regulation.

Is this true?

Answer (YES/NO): NO